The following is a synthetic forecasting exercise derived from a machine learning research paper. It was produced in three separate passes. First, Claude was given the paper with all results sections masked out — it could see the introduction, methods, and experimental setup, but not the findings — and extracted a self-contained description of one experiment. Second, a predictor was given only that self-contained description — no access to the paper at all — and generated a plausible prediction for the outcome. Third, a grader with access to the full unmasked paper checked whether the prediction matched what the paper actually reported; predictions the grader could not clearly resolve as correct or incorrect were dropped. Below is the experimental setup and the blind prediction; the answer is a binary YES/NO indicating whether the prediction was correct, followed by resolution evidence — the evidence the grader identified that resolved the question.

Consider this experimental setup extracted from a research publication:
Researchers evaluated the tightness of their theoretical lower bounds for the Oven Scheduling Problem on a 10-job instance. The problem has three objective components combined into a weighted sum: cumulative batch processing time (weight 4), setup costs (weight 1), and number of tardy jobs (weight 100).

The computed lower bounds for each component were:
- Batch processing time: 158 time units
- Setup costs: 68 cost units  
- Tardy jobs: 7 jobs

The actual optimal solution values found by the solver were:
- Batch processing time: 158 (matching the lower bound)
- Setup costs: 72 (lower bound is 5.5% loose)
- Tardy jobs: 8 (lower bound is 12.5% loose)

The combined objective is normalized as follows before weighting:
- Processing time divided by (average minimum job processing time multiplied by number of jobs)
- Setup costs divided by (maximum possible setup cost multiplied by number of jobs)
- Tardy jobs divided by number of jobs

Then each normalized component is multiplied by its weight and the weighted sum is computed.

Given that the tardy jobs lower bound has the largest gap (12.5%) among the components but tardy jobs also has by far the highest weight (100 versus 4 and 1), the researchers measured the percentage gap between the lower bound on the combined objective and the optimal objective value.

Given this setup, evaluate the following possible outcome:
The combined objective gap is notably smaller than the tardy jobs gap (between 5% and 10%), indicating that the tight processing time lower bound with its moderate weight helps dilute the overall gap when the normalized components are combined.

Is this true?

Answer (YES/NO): NO